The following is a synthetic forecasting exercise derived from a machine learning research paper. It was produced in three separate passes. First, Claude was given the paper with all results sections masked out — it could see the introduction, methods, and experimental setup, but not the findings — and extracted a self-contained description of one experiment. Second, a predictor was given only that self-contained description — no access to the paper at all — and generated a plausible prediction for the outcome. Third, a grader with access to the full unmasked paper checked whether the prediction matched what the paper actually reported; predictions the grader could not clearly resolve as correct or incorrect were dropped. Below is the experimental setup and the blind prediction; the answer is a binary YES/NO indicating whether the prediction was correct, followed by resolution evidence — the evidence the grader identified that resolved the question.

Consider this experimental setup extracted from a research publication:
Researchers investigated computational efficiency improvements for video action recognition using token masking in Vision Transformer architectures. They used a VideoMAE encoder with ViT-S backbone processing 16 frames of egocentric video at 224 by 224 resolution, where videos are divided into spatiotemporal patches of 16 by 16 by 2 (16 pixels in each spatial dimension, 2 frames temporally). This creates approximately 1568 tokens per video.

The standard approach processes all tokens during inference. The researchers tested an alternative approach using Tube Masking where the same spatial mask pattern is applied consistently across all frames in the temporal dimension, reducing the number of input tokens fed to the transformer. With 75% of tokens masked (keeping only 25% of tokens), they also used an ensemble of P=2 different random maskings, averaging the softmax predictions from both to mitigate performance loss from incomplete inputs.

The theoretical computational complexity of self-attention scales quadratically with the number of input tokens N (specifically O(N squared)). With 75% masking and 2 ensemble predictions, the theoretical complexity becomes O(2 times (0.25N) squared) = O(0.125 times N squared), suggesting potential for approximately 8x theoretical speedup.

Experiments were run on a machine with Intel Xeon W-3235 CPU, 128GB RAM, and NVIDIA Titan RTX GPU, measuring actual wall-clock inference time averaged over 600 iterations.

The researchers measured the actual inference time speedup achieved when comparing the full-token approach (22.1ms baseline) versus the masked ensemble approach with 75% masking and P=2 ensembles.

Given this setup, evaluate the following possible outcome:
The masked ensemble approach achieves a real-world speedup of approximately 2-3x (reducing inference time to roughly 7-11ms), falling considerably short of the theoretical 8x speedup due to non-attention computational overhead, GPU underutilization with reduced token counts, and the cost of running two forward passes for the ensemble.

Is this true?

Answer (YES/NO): YES